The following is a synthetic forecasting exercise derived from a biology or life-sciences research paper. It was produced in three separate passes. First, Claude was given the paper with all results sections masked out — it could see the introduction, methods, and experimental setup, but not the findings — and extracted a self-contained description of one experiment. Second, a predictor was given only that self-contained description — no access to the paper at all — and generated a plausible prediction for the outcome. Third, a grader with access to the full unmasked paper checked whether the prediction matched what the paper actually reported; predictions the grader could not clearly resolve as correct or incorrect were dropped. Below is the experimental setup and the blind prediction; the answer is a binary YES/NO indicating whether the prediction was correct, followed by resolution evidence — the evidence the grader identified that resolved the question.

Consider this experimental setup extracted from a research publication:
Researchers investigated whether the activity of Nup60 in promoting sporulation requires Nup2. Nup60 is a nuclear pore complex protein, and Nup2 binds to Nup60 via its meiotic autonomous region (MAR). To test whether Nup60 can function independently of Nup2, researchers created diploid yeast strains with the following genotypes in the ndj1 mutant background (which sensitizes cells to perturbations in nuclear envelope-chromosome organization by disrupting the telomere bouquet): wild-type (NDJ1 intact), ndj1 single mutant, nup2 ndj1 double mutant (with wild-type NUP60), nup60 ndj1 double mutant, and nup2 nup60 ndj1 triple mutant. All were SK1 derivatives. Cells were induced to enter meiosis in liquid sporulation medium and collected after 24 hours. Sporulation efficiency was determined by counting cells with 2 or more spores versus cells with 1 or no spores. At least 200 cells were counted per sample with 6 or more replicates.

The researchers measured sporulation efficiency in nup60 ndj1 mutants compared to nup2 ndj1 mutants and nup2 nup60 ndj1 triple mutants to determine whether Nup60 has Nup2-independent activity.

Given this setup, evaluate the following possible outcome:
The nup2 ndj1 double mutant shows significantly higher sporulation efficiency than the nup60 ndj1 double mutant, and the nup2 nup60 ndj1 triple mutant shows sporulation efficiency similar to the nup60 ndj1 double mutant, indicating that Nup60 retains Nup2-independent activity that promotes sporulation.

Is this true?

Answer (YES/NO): NO